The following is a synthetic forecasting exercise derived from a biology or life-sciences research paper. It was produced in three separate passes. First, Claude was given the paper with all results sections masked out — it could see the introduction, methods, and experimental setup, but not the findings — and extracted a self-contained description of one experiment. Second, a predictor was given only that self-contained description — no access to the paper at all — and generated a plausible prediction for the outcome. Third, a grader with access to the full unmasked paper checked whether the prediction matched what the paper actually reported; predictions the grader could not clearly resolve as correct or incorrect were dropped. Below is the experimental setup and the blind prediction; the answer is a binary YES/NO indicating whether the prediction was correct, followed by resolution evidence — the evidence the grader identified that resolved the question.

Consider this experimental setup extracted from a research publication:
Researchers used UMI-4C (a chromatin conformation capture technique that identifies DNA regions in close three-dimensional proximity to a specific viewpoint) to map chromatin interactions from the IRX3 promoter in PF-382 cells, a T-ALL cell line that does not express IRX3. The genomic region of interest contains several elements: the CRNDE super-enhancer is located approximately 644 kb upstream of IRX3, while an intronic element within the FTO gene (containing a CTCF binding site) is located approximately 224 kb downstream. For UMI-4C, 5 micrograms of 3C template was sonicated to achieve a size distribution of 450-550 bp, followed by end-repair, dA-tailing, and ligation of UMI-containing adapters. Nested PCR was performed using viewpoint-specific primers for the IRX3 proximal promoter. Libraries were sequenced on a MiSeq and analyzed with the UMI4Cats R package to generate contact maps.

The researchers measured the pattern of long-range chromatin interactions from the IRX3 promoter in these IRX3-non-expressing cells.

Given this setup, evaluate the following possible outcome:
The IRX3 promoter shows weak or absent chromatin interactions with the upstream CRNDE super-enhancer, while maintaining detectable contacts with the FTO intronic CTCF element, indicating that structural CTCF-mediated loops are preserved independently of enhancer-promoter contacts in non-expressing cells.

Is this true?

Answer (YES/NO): NO